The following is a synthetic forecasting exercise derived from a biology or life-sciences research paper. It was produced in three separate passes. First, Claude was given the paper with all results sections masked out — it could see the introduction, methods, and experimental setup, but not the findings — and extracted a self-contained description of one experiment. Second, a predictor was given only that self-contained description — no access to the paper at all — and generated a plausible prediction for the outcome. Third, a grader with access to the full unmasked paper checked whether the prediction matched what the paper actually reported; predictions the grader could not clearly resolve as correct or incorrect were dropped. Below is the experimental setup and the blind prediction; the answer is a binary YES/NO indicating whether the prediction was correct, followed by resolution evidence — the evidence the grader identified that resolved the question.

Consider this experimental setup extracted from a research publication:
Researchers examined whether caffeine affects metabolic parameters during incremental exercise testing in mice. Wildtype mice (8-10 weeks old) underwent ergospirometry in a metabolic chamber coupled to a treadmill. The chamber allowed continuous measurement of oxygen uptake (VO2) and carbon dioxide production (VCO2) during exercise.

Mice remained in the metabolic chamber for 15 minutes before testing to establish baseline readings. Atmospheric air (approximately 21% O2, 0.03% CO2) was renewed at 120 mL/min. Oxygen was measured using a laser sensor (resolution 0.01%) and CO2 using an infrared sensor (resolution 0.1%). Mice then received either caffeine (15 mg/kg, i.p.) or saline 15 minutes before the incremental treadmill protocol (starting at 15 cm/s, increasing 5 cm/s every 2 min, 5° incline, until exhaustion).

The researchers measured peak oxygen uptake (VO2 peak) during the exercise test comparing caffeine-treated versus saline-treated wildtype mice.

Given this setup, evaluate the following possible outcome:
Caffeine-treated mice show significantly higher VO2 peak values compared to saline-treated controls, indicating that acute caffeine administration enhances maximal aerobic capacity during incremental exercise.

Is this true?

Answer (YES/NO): YES